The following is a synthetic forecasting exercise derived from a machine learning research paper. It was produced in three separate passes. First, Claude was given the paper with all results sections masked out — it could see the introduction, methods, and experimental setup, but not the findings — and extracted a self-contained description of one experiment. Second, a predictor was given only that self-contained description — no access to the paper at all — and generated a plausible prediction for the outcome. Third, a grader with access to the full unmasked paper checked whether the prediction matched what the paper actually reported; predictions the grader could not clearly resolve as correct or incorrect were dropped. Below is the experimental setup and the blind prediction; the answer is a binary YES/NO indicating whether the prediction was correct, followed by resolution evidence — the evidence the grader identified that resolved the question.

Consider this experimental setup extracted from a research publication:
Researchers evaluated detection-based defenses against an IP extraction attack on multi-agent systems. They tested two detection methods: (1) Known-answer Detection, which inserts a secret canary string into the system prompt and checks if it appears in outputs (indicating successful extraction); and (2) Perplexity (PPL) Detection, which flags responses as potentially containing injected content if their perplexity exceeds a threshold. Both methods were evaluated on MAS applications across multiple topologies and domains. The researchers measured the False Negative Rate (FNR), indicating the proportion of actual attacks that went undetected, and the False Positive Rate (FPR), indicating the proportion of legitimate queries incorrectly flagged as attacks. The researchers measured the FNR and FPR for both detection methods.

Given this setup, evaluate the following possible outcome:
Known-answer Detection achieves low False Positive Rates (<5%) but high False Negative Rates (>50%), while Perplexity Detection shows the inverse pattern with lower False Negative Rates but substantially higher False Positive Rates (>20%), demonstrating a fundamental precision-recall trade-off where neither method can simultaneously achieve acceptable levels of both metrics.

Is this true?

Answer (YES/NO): NO